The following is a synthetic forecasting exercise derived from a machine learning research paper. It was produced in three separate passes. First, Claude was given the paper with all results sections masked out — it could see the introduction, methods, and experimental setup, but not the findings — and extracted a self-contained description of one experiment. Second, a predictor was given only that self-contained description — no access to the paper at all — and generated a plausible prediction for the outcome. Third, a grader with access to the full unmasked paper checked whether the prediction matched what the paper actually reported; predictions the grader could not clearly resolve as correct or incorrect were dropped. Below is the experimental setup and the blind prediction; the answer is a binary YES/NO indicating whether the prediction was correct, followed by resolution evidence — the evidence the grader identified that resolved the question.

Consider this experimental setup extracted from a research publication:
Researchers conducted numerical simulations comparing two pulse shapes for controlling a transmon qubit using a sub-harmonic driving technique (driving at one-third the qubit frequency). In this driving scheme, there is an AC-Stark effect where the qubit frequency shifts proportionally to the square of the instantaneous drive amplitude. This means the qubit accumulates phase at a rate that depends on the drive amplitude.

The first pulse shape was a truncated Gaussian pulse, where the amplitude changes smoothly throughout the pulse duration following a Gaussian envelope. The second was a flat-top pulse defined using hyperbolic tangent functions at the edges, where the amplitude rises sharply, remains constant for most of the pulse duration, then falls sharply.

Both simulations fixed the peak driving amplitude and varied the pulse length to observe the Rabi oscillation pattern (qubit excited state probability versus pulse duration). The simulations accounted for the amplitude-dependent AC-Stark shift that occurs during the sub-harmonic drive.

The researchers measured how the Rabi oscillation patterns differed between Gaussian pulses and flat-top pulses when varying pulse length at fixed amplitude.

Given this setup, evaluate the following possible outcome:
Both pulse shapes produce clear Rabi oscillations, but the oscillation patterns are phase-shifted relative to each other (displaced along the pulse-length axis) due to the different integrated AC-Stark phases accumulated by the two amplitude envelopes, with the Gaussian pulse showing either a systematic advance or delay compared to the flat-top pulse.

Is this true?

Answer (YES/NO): NO